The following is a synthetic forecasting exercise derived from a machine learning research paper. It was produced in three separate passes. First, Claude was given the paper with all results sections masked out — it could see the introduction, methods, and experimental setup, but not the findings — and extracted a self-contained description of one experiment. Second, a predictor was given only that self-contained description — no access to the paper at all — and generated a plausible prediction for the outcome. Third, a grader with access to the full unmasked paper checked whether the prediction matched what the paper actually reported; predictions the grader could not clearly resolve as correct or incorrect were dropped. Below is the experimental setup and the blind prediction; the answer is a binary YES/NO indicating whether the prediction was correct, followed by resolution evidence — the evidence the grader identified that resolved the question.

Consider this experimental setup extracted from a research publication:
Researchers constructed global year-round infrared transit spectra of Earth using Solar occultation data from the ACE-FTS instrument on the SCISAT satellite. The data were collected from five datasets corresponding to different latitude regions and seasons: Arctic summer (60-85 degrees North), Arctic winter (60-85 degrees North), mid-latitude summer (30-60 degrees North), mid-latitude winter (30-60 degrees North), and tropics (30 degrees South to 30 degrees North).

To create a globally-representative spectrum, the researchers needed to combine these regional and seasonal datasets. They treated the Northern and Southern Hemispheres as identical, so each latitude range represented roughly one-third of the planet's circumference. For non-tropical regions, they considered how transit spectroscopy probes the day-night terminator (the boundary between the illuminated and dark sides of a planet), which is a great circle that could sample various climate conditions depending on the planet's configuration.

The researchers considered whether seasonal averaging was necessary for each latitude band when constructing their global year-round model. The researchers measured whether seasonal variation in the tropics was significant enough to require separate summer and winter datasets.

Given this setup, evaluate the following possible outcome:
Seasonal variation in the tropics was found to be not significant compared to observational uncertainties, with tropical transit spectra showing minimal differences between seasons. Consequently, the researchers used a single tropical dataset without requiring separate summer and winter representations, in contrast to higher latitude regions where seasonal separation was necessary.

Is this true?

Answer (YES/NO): NO